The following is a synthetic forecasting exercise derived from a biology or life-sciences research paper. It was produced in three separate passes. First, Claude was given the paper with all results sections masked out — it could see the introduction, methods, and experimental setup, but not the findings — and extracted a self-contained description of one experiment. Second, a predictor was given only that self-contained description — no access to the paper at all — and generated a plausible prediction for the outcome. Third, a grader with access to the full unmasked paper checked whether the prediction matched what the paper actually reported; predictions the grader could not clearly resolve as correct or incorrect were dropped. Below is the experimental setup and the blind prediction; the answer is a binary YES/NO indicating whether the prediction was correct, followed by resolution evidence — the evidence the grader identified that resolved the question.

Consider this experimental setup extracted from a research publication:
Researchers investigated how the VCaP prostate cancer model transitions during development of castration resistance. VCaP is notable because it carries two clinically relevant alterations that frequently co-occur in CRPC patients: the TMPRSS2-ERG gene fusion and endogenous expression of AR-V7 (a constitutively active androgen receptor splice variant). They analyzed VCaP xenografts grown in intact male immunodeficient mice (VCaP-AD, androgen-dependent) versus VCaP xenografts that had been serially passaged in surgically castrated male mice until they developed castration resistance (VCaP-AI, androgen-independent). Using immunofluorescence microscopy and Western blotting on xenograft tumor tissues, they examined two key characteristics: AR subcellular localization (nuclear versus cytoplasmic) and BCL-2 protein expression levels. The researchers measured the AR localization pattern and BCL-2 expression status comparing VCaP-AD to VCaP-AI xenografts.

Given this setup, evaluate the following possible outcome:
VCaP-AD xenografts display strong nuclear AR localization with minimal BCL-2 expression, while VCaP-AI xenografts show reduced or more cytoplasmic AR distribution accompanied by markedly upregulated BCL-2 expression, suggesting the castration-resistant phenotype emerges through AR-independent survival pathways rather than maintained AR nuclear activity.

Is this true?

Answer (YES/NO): NO